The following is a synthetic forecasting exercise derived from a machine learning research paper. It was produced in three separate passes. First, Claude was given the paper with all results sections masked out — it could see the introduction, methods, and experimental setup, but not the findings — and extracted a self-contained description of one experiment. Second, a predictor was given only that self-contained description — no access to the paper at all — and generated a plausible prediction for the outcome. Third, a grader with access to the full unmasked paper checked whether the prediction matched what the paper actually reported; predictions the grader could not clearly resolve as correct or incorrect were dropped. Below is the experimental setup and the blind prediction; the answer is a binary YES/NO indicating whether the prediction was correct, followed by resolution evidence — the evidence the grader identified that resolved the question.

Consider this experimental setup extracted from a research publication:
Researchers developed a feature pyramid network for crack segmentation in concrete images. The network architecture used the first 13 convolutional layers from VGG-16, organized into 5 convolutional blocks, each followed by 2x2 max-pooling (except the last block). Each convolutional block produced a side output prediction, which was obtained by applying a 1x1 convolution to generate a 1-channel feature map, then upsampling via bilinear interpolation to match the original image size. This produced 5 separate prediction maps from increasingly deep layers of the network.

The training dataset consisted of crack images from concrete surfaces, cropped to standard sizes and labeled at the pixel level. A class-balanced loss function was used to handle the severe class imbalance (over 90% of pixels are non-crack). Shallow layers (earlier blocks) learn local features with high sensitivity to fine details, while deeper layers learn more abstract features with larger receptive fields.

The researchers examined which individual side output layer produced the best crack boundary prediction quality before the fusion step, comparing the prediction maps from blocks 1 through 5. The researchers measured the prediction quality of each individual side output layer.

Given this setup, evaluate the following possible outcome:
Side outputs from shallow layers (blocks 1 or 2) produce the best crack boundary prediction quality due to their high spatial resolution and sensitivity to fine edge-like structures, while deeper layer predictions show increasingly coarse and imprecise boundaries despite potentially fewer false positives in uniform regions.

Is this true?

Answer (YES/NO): NO